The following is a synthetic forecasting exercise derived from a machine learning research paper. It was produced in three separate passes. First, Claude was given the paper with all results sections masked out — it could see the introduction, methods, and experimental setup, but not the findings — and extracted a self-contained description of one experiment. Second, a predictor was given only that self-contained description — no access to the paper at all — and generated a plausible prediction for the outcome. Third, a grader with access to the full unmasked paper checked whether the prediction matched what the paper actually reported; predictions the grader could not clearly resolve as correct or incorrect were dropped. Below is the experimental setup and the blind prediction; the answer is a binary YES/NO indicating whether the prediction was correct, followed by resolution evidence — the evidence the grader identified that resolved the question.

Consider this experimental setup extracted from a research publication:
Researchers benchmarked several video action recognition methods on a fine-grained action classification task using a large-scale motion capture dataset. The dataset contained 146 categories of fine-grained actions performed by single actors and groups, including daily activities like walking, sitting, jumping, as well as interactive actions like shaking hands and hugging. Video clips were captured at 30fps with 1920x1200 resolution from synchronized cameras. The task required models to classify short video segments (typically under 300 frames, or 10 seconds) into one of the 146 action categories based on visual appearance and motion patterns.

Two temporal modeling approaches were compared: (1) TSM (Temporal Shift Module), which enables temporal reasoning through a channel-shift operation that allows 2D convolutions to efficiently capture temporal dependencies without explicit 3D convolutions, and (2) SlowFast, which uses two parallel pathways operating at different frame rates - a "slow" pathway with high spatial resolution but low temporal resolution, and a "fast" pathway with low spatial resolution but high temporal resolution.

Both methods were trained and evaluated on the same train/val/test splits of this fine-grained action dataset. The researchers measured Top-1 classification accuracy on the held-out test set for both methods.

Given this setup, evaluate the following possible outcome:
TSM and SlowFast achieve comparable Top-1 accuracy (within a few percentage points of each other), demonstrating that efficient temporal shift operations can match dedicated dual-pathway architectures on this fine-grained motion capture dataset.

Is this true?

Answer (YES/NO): NO